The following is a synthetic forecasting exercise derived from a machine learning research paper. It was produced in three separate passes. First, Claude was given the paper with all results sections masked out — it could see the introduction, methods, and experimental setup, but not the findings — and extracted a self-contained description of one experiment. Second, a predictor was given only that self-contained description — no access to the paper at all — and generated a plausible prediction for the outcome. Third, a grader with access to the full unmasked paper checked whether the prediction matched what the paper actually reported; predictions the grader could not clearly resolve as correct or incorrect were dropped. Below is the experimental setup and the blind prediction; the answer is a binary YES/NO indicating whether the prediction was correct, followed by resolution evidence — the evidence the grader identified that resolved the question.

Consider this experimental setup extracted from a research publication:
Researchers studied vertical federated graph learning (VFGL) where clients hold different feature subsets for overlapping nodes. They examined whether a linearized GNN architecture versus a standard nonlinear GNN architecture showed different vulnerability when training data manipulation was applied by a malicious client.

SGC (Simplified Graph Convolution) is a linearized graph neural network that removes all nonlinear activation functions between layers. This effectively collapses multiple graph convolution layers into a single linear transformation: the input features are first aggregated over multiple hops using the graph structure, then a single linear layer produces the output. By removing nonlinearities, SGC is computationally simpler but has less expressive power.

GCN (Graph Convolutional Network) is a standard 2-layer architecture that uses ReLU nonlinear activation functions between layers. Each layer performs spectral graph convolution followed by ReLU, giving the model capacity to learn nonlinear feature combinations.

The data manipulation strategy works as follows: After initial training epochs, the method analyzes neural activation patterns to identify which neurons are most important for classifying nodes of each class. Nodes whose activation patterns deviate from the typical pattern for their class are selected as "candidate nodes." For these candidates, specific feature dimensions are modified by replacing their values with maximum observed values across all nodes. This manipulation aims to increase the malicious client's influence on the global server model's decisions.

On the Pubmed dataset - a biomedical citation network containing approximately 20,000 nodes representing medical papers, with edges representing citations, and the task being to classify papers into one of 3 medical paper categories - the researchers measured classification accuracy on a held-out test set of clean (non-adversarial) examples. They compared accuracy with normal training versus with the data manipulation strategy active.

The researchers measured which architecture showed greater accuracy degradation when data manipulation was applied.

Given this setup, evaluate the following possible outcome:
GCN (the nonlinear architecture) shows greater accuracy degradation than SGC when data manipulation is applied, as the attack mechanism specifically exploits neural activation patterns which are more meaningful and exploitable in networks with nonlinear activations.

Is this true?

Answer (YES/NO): NO